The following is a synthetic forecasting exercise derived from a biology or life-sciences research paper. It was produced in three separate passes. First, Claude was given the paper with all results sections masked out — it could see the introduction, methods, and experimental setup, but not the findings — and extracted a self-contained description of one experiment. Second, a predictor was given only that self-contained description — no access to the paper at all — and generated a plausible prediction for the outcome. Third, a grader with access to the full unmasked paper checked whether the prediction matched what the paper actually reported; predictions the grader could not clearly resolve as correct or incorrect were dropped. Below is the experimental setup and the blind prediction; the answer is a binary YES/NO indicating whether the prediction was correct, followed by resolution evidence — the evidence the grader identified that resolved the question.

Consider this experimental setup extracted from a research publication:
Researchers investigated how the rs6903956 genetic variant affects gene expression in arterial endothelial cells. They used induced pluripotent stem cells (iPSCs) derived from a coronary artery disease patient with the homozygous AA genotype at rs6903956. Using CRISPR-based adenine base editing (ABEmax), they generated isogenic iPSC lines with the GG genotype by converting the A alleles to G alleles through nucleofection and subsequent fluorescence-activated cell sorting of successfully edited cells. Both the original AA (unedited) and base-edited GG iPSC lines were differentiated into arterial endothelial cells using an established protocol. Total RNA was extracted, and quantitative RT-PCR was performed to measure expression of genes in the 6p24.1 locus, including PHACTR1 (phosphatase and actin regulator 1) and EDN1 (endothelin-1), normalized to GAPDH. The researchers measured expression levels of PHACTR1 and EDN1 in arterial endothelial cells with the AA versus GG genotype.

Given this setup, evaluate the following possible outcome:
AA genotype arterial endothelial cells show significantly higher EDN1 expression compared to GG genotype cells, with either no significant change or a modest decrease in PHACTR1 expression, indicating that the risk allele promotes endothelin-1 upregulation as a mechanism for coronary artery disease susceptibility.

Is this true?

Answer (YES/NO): NO